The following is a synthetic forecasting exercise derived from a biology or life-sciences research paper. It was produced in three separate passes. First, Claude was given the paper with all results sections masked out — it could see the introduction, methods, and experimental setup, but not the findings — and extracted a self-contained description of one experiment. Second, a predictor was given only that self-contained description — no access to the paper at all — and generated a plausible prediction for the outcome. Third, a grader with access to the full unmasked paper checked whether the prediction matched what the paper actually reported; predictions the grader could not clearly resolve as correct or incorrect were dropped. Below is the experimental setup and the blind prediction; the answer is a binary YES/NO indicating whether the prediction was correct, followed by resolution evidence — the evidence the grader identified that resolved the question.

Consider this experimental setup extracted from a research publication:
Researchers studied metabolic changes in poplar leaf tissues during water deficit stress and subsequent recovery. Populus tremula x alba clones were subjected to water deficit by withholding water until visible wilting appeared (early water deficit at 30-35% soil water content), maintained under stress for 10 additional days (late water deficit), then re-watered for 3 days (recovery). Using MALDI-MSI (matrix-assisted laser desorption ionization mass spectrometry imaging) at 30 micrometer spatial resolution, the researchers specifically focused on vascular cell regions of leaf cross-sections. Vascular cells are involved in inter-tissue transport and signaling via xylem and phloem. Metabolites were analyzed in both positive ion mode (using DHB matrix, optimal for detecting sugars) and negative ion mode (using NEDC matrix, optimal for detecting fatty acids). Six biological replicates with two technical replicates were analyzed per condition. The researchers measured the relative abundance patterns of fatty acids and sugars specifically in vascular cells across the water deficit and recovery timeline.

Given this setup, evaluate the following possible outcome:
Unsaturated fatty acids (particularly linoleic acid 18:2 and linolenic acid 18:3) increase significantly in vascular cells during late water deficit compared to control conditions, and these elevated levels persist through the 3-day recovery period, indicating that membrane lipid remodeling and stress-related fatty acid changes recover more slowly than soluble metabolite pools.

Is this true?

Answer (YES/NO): NO